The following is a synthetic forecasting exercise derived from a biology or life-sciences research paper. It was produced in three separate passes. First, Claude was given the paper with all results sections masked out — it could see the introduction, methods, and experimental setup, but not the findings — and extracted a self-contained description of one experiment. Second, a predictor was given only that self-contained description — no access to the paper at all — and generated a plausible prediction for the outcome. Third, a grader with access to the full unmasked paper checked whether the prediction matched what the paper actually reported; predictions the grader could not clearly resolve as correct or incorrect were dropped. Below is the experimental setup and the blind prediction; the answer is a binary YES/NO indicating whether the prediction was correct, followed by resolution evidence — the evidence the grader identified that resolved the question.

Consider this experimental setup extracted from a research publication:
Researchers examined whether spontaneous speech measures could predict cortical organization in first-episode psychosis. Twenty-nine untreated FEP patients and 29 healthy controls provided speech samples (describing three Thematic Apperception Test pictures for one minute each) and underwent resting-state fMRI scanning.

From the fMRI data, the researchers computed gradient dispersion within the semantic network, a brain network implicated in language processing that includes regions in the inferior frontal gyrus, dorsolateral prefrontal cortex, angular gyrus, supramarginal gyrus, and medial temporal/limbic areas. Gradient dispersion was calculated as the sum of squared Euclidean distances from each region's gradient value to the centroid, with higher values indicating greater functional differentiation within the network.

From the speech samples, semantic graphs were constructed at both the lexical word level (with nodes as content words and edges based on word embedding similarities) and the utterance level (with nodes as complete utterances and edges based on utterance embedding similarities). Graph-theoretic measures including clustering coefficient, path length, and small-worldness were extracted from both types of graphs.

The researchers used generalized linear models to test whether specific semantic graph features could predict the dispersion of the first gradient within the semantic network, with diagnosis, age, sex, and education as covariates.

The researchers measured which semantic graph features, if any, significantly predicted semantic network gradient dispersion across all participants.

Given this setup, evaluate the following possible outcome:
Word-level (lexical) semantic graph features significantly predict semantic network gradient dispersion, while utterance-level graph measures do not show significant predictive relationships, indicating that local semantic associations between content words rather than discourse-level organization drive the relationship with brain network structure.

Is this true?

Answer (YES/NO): NO